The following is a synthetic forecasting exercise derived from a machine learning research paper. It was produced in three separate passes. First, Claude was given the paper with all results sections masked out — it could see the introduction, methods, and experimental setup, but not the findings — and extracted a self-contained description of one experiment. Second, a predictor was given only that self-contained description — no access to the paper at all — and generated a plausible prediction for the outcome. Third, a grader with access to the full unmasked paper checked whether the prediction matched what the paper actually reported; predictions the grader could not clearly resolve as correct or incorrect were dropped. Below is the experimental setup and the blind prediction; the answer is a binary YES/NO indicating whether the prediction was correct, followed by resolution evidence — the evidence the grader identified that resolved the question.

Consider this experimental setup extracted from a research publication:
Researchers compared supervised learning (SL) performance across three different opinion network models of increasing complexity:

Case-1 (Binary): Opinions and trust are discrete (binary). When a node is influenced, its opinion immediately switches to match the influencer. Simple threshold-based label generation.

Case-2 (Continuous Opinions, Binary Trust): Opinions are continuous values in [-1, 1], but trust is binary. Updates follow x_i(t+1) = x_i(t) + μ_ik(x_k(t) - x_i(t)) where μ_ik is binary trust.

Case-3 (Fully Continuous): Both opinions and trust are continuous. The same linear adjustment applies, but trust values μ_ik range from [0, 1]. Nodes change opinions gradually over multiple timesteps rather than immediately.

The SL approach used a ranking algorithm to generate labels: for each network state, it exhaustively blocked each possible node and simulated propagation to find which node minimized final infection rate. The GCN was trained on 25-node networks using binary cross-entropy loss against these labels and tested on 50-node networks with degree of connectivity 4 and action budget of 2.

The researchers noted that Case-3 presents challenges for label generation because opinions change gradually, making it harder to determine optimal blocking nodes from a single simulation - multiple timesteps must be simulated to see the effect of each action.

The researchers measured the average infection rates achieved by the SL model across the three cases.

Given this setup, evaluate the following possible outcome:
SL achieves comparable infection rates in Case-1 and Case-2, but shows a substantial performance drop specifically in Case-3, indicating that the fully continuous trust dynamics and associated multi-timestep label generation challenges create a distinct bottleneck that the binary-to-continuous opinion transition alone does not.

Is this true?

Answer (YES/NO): NO